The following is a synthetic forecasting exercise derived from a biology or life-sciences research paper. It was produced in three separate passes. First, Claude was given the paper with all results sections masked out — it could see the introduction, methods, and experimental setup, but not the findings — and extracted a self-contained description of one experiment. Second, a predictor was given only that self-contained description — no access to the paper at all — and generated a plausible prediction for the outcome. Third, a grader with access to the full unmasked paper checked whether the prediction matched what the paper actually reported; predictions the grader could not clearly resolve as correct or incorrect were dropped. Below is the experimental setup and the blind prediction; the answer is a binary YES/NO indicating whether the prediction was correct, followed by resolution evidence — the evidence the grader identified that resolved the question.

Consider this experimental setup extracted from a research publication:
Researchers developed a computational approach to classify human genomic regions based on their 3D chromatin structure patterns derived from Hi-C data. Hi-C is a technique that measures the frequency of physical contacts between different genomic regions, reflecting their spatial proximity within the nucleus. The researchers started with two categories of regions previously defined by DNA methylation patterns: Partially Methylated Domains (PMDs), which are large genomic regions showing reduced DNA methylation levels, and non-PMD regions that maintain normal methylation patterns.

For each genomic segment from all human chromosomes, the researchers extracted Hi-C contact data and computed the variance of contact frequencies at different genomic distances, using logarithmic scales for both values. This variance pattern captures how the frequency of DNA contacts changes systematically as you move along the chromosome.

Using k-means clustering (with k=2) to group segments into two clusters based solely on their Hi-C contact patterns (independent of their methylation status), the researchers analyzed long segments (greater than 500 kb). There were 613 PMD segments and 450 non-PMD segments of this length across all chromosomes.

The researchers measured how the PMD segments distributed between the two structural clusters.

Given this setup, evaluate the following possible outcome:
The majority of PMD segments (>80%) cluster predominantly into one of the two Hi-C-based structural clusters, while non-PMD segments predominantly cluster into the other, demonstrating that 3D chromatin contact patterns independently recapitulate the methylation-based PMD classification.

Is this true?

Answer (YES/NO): YES